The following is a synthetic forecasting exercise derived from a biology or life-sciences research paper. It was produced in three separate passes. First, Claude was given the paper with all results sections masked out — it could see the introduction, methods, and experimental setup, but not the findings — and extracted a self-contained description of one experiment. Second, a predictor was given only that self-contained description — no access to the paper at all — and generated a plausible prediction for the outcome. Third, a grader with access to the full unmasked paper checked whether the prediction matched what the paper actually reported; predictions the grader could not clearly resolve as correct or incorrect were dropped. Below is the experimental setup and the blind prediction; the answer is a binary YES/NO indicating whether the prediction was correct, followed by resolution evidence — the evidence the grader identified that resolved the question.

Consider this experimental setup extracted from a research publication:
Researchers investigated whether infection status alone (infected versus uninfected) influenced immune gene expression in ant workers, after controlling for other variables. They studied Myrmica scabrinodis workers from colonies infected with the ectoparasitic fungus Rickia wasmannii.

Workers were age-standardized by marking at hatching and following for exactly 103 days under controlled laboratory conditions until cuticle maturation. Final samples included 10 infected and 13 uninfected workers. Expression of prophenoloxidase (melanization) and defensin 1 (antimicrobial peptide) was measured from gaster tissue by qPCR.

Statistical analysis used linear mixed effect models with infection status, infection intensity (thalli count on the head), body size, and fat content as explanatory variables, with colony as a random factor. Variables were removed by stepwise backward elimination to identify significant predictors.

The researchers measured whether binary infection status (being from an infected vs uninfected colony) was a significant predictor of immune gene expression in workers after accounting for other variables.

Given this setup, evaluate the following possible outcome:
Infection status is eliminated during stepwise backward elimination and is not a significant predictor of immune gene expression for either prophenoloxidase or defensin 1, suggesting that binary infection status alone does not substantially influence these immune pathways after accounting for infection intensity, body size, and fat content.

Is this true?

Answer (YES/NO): YES